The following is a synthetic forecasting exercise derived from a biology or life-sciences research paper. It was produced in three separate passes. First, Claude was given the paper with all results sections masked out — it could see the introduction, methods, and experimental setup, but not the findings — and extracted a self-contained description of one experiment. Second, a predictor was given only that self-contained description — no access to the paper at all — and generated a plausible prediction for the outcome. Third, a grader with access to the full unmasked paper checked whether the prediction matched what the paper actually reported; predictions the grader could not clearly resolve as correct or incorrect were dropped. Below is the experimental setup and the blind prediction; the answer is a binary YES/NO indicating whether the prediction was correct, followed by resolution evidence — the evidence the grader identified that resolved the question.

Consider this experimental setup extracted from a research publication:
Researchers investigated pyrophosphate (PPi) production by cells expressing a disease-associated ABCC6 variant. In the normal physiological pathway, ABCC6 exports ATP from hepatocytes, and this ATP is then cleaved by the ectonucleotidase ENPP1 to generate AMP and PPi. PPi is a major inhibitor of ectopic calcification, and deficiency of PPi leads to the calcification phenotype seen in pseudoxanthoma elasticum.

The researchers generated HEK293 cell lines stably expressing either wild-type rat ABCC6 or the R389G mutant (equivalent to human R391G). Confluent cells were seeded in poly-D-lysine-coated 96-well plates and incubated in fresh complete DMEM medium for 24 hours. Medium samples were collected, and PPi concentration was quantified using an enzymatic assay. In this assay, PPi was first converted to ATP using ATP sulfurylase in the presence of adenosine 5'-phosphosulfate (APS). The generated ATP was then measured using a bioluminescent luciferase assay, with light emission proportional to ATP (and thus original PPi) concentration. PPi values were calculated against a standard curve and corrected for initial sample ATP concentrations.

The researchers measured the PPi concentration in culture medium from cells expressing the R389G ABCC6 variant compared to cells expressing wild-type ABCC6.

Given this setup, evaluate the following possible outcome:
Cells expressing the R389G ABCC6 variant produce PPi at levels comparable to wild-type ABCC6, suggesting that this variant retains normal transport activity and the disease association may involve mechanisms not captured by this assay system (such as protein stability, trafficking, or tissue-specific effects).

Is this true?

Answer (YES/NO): YES